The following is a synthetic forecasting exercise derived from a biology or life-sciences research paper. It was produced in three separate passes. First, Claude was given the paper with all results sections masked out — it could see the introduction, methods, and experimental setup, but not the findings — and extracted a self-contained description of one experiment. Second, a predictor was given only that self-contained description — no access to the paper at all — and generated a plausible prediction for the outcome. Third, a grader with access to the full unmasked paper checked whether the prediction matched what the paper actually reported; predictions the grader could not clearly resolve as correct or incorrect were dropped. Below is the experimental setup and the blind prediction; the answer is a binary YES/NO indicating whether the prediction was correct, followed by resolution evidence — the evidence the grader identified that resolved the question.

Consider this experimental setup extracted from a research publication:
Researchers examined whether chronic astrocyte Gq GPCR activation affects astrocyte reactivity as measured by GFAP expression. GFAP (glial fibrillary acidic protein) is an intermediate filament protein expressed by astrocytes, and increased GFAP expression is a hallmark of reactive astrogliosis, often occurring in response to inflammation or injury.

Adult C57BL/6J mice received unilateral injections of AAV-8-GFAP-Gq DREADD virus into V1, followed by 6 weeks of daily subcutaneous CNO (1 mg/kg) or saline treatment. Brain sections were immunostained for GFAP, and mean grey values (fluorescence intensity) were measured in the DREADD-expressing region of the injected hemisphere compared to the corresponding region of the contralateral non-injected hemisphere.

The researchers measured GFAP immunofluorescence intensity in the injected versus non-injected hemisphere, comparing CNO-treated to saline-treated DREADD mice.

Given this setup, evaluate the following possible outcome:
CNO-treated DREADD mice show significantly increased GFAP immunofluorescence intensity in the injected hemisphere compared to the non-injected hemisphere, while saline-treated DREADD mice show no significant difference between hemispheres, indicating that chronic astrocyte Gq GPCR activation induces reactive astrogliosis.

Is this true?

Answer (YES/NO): NO